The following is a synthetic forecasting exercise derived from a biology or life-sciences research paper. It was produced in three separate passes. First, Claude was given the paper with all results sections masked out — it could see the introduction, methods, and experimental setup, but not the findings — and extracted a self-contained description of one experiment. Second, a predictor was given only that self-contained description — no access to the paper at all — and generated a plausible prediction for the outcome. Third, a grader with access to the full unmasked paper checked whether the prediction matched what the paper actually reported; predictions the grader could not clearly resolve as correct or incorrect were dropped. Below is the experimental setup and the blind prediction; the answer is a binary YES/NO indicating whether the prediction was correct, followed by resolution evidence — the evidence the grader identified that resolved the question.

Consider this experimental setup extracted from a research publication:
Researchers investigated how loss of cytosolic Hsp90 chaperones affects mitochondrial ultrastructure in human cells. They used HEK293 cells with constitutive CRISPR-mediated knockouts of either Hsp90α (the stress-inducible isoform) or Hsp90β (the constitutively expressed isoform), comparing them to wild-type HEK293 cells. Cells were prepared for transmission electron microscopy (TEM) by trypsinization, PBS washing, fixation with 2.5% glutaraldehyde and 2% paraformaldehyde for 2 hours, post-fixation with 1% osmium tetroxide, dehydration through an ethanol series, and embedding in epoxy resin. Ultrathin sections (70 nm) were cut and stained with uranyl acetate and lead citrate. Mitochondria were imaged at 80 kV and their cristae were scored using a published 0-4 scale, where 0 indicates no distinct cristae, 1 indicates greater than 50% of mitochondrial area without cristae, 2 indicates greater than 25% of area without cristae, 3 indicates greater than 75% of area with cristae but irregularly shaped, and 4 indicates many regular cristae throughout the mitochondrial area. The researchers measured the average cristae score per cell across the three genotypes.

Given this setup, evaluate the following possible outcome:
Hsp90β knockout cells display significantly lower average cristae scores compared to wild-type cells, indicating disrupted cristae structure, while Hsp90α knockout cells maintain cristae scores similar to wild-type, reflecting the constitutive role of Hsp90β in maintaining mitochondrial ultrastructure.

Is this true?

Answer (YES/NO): NO